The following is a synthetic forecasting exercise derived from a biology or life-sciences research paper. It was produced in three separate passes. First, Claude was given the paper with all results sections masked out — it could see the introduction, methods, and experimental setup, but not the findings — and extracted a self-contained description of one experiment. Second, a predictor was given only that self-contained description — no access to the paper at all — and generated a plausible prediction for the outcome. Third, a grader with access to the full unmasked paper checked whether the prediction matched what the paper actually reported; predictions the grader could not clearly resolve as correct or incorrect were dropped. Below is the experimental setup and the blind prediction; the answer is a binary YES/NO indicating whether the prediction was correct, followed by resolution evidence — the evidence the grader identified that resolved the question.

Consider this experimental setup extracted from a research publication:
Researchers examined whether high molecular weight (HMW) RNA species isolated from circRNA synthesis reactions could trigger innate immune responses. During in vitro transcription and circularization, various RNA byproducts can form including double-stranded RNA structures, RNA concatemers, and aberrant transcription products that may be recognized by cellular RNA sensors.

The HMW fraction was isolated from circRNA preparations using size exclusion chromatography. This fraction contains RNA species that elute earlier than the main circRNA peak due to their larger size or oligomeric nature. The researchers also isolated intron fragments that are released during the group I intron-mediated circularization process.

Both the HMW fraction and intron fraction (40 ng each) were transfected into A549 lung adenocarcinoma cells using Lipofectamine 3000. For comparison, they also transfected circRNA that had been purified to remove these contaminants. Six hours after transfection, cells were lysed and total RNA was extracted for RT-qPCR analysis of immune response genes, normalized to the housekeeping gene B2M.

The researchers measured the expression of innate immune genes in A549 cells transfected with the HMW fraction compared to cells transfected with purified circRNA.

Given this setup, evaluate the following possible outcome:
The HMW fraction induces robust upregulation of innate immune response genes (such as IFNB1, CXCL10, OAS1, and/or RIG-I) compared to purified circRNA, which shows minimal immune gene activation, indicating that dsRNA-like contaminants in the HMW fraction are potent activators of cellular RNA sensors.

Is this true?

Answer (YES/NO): YES